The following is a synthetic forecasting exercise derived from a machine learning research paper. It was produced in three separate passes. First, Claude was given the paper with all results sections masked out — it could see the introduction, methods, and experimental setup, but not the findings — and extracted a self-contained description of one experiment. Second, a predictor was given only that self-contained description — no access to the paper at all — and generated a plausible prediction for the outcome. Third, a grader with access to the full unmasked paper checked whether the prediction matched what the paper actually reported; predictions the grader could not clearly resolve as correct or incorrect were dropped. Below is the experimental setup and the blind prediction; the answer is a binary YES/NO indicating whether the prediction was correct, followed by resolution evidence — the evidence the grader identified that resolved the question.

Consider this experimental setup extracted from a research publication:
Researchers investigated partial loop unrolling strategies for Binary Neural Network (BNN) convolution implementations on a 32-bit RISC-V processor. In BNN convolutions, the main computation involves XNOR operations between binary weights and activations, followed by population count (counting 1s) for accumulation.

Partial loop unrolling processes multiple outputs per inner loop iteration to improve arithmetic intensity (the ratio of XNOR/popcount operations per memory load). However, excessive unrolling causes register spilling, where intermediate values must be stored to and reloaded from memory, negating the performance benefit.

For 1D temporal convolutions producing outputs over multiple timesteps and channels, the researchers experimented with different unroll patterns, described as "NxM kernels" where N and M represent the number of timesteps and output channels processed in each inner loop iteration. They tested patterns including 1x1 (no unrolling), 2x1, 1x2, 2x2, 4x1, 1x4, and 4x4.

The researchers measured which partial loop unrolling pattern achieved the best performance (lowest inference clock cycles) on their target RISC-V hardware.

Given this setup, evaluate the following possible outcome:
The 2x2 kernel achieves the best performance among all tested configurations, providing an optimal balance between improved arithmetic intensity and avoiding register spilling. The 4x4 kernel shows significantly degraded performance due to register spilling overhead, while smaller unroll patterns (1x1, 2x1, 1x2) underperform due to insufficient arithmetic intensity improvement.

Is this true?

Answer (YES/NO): YES